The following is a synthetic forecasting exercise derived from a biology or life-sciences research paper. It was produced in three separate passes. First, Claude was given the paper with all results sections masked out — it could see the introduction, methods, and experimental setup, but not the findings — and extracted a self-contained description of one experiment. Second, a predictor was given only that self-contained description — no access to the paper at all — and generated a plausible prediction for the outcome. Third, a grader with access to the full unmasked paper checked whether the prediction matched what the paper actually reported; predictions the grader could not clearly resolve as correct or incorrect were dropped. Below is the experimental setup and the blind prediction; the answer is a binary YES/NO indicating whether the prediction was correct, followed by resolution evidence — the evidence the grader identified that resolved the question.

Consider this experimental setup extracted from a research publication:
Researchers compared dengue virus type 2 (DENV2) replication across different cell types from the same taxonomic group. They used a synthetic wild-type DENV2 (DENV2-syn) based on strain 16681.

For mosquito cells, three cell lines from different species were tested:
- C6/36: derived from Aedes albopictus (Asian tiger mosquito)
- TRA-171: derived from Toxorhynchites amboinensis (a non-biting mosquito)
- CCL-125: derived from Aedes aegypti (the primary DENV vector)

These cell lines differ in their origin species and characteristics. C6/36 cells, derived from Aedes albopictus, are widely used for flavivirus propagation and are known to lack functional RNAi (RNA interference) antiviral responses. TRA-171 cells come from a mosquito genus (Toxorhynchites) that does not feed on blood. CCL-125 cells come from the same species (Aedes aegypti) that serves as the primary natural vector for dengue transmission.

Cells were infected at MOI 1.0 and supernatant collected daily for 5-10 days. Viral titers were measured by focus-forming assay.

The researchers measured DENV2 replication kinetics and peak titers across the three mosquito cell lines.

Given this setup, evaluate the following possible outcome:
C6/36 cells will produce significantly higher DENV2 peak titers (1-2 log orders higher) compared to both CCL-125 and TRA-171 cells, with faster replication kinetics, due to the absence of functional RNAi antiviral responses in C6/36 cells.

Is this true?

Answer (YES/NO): NO